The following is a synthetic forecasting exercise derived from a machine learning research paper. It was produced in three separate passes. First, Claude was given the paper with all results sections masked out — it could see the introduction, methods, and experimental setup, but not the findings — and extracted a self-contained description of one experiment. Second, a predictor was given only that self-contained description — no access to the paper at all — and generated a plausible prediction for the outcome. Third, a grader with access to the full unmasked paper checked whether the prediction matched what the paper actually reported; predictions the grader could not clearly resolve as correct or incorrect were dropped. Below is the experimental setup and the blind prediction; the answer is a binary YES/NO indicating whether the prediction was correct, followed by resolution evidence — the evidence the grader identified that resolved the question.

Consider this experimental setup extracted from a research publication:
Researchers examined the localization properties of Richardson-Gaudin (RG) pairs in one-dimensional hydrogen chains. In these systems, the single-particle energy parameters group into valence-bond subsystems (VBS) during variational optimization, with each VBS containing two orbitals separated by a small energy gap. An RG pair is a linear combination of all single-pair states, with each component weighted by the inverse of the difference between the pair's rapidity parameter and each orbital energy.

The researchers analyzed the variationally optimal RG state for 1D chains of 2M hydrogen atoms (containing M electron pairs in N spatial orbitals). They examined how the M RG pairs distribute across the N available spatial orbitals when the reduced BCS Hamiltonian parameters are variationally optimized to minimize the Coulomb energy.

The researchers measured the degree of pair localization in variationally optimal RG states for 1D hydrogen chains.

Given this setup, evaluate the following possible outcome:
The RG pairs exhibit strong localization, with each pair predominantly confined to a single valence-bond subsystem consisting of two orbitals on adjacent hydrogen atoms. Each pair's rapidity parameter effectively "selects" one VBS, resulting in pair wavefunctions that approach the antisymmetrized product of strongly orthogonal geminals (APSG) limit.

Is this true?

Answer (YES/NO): YES